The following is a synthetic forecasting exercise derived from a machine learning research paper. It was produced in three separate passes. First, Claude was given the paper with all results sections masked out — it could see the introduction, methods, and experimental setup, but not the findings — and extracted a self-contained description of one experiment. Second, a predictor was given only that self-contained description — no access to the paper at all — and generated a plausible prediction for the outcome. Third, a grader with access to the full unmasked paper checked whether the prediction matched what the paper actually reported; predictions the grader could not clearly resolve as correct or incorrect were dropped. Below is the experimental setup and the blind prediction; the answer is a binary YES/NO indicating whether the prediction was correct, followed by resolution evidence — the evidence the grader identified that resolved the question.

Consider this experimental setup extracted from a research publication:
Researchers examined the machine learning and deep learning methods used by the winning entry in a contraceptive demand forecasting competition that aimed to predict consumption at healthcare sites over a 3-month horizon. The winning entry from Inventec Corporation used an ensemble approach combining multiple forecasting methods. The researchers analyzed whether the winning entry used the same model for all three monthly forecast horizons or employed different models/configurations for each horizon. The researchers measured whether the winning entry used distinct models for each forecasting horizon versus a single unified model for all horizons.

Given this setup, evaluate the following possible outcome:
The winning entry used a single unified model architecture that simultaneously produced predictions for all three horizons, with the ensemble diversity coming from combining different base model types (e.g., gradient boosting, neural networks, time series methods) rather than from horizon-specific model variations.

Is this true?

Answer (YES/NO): NO